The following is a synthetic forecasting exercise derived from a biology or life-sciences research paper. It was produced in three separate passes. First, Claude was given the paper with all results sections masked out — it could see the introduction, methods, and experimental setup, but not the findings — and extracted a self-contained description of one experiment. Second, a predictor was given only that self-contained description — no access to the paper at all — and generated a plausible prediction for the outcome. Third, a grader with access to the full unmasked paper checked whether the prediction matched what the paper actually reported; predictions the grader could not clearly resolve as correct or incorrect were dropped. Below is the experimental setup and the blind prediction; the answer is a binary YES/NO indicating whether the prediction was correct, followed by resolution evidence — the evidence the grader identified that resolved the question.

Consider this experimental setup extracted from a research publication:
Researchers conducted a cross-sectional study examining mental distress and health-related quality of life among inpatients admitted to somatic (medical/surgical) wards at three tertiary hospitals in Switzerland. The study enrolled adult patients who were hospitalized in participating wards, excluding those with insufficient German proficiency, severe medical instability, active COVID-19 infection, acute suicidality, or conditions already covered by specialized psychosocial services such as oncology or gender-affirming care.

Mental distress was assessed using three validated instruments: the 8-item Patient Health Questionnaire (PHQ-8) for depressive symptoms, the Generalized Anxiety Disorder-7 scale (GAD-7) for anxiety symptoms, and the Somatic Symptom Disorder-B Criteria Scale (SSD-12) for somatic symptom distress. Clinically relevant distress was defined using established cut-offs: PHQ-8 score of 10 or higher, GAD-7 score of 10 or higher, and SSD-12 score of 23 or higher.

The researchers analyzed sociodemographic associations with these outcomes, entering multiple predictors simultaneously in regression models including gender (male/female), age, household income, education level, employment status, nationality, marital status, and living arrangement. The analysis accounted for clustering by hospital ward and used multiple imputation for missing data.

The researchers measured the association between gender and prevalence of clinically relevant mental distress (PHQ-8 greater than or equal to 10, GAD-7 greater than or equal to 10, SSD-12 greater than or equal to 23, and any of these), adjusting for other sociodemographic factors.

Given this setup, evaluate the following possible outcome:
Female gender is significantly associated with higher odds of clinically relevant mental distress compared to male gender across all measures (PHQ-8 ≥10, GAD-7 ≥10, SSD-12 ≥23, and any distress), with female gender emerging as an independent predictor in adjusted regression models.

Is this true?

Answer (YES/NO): NO